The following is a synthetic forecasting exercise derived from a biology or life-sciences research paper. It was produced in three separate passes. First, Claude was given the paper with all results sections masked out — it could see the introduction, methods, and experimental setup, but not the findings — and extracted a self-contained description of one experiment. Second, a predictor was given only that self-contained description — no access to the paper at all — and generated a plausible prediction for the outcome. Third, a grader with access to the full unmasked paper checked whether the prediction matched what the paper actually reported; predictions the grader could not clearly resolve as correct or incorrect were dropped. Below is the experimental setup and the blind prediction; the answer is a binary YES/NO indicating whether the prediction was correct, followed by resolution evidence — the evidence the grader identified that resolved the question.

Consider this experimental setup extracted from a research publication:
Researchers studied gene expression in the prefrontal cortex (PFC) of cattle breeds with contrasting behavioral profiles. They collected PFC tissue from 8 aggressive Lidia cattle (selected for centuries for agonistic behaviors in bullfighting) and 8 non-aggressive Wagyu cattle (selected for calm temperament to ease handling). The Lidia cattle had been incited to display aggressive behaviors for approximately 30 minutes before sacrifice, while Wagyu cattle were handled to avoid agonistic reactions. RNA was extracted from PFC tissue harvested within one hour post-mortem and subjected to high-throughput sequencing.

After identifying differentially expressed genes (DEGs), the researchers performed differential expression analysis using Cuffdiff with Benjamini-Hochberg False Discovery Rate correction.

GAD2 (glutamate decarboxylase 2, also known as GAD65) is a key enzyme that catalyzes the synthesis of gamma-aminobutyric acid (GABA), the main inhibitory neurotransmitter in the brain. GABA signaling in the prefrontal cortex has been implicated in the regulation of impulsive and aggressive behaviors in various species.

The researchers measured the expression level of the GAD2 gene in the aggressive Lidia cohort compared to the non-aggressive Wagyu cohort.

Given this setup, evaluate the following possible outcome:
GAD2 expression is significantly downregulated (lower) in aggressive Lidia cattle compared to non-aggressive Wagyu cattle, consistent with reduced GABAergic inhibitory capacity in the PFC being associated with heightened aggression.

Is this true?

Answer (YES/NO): YES